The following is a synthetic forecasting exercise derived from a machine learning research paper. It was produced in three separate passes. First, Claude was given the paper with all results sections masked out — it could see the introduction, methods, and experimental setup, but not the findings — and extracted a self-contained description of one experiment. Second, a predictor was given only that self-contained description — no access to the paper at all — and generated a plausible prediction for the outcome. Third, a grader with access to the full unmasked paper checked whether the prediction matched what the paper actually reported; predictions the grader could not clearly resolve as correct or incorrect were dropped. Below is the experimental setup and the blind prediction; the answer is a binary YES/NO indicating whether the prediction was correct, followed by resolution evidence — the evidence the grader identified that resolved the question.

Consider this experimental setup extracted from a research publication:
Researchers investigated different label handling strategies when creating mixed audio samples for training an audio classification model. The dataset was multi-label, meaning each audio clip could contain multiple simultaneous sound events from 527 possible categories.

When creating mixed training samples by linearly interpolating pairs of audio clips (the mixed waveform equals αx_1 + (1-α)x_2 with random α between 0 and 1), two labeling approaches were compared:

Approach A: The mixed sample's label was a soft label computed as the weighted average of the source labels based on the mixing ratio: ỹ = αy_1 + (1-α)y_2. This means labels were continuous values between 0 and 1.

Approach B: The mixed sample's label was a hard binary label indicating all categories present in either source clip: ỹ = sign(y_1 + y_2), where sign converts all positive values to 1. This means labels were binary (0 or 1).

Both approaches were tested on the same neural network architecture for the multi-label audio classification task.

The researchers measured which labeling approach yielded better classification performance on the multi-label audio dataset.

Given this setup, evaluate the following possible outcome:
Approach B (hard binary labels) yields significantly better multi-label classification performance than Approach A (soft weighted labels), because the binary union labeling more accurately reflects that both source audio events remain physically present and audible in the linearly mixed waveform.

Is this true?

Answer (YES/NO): NO